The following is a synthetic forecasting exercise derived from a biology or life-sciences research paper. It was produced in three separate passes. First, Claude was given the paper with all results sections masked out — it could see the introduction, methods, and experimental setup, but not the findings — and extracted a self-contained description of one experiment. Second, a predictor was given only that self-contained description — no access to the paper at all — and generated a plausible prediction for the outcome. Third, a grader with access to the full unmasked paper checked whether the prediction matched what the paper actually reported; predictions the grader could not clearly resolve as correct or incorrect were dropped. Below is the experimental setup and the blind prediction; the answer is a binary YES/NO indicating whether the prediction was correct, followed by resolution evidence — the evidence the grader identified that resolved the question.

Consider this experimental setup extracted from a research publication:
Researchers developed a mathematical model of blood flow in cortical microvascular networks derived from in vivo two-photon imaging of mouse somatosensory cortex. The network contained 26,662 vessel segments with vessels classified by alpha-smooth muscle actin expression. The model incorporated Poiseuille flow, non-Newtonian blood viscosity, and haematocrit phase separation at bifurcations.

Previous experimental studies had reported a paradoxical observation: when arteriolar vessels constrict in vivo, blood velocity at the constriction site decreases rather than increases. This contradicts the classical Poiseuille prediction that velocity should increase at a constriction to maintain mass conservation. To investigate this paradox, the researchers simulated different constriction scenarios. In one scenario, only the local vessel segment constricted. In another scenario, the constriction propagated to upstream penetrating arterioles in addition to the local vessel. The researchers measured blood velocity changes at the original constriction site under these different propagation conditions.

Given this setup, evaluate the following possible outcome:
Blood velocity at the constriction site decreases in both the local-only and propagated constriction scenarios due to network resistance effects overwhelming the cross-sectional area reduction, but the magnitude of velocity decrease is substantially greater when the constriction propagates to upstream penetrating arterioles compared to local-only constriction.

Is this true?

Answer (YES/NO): NO